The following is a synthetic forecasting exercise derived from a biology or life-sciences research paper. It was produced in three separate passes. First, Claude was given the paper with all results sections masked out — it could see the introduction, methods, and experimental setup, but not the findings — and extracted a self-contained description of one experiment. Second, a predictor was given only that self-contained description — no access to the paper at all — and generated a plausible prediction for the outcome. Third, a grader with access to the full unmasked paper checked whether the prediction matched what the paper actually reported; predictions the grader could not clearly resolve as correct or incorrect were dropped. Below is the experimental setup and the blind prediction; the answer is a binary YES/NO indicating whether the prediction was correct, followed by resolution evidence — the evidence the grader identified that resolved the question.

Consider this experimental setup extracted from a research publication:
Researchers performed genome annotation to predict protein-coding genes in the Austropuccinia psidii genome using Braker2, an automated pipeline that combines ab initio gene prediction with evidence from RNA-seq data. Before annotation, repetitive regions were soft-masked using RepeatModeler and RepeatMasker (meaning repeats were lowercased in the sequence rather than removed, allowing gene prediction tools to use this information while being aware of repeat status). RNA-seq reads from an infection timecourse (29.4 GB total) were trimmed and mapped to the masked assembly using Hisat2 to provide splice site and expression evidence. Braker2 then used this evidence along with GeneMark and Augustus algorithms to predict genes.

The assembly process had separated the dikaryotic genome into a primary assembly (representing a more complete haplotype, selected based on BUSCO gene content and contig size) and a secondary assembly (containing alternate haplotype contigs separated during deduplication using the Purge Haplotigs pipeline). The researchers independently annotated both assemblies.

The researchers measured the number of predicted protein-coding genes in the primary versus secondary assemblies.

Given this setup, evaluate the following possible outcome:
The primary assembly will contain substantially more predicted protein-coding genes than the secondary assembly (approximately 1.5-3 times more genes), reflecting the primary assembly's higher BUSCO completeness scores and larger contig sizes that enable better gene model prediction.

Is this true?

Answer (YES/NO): NO